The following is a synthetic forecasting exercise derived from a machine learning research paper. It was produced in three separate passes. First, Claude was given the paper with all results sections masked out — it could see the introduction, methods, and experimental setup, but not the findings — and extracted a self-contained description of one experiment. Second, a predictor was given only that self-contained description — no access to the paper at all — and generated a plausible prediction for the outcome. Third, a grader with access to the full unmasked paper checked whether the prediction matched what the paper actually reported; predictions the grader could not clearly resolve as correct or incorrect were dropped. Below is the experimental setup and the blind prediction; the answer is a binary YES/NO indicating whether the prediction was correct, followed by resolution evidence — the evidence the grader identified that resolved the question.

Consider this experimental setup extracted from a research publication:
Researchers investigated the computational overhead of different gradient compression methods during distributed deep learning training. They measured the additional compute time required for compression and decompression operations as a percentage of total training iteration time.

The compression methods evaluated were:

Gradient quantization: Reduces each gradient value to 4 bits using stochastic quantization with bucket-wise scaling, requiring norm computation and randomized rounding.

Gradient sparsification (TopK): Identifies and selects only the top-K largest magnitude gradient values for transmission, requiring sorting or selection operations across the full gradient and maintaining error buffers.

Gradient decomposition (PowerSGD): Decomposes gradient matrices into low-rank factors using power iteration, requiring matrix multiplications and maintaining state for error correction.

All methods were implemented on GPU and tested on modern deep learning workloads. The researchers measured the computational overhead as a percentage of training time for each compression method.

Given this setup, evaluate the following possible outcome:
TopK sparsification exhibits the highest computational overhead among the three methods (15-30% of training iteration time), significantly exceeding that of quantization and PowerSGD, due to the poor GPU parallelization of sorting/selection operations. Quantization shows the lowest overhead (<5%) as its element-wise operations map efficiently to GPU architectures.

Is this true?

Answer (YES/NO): NO